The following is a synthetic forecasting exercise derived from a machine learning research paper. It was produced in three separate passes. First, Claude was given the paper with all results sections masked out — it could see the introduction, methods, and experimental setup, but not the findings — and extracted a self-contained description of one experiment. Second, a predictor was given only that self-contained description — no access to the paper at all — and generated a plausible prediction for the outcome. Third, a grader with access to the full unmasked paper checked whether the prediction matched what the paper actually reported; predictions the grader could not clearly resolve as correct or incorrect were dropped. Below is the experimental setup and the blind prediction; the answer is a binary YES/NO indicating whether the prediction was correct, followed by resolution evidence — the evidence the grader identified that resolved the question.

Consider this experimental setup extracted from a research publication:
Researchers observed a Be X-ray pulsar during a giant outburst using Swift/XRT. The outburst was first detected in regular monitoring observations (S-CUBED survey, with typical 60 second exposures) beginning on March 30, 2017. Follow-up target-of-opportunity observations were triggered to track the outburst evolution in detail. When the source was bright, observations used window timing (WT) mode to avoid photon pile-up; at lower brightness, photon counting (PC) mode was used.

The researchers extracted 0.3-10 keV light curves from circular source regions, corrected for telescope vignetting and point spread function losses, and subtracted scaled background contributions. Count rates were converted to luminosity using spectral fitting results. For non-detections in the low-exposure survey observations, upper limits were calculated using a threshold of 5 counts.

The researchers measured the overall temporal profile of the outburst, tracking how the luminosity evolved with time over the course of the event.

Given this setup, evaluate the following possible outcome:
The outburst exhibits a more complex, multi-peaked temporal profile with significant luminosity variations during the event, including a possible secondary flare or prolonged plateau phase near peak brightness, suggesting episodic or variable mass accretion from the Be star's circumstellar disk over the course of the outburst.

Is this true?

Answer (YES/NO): NO